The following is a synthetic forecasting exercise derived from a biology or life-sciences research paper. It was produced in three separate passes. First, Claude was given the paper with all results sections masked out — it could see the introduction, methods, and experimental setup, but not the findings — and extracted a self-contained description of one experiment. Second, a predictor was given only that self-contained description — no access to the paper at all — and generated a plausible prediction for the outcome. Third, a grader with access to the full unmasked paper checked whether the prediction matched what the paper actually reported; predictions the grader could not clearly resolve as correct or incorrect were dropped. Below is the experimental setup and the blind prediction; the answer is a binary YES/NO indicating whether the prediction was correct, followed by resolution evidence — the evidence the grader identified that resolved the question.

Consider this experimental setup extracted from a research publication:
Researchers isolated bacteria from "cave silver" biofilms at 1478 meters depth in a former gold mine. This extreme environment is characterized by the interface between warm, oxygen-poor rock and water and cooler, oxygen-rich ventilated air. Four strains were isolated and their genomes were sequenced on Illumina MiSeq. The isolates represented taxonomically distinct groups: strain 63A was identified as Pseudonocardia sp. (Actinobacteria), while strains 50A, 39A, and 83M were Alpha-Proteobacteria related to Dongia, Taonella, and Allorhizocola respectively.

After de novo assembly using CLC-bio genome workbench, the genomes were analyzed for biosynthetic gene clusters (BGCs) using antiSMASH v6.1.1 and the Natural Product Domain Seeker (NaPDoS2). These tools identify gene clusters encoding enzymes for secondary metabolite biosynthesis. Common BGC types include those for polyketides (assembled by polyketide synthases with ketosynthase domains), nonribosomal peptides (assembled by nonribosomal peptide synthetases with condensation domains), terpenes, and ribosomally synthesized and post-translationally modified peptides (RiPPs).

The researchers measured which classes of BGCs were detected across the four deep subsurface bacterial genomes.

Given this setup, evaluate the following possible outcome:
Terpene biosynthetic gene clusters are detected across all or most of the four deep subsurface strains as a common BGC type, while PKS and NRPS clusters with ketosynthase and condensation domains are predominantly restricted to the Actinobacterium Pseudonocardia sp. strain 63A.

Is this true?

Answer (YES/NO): NO